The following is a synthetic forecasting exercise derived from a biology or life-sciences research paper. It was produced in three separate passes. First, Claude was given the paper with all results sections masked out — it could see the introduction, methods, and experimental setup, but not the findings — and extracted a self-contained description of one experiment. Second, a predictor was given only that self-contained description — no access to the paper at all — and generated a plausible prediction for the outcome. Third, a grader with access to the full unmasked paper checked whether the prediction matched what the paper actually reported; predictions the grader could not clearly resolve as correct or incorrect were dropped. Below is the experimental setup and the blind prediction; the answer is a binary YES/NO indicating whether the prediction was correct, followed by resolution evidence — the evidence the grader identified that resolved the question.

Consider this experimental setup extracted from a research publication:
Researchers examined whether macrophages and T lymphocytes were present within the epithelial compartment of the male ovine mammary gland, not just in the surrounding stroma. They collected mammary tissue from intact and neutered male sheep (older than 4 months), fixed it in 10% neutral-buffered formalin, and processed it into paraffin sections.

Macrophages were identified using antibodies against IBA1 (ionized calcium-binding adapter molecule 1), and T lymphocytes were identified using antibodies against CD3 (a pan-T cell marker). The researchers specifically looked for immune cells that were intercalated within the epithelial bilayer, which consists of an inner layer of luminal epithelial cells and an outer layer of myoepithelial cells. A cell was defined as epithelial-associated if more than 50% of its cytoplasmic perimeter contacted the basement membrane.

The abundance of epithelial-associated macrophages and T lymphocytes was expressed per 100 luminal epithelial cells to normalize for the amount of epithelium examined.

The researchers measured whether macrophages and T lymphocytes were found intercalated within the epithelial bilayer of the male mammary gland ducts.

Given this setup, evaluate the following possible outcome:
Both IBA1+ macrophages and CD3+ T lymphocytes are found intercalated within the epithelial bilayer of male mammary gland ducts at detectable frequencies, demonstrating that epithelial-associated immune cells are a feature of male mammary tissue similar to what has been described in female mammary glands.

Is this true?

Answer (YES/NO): YES